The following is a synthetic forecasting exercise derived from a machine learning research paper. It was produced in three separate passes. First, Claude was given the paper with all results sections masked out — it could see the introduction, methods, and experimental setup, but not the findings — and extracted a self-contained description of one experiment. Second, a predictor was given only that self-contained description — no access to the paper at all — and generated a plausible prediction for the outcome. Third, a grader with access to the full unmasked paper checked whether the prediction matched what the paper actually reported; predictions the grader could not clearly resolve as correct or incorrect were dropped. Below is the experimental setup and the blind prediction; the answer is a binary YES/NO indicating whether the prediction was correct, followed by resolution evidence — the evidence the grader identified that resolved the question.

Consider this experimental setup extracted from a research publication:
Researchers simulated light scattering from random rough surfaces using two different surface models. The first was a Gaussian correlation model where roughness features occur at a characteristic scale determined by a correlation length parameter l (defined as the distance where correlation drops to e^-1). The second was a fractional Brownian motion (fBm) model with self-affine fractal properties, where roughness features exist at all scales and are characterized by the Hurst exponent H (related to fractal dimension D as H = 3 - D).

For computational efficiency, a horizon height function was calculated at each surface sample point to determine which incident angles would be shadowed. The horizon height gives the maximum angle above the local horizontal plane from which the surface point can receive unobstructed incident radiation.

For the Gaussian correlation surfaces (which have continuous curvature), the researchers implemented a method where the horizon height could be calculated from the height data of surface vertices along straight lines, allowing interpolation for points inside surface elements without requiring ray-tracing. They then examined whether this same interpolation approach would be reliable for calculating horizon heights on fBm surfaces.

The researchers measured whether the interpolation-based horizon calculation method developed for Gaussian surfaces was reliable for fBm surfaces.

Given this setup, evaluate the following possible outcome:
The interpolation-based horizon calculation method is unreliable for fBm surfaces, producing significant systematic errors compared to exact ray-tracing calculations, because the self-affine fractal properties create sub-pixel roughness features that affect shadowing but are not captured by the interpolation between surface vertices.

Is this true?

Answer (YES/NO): YES